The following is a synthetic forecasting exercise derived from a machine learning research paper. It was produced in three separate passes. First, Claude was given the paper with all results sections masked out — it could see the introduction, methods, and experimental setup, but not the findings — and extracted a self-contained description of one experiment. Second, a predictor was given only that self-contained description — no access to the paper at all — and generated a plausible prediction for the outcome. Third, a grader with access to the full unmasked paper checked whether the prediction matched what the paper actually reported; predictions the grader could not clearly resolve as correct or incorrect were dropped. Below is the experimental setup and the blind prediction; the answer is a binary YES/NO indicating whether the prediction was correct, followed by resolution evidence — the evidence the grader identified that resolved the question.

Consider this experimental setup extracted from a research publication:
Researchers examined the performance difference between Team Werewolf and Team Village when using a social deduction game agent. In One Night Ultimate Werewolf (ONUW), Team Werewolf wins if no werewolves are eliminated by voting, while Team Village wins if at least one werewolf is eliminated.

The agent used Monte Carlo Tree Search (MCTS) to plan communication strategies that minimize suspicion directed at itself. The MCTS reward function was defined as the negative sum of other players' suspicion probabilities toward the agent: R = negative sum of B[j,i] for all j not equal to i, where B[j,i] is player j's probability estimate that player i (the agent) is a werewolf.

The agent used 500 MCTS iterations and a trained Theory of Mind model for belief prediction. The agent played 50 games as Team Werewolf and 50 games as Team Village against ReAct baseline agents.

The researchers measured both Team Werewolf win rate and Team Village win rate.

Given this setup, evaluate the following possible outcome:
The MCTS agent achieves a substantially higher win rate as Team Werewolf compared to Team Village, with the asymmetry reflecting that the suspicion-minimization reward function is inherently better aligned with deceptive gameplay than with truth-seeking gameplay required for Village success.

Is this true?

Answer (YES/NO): YES